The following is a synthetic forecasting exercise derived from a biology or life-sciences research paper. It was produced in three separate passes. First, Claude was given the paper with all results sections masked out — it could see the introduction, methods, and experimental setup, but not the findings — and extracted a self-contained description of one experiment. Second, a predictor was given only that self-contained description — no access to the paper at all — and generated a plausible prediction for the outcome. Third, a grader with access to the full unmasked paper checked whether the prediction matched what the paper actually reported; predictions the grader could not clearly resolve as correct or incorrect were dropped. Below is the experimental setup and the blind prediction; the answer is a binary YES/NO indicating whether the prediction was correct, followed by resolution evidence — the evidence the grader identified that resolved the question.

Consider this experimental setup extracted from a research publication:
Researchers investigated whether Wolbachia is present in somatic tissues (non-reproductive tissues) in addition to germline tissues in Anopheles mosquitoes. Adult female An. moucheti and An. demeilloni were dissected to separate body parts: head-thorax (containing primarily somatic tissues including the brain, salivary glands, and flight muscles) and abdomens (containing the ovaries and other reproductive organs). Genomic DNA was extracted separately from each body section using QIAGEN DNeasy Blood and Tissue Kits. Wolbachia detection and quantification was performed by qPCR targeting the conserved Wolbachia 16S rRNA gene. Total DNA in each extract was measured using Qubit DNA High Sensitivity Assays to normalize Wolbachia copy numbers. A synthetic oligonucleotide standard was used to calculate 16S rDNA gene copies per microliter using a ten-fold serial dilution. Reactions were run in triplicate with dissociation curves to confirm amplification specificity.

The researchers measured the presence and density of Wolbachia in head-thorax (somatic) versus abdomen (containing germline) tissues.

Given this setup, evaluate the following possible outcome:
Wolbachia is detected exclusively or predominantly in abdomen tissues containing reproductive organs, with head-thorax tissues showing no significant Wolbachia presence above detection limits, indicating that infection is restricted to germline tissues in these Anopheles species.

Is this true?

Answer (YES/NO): NO